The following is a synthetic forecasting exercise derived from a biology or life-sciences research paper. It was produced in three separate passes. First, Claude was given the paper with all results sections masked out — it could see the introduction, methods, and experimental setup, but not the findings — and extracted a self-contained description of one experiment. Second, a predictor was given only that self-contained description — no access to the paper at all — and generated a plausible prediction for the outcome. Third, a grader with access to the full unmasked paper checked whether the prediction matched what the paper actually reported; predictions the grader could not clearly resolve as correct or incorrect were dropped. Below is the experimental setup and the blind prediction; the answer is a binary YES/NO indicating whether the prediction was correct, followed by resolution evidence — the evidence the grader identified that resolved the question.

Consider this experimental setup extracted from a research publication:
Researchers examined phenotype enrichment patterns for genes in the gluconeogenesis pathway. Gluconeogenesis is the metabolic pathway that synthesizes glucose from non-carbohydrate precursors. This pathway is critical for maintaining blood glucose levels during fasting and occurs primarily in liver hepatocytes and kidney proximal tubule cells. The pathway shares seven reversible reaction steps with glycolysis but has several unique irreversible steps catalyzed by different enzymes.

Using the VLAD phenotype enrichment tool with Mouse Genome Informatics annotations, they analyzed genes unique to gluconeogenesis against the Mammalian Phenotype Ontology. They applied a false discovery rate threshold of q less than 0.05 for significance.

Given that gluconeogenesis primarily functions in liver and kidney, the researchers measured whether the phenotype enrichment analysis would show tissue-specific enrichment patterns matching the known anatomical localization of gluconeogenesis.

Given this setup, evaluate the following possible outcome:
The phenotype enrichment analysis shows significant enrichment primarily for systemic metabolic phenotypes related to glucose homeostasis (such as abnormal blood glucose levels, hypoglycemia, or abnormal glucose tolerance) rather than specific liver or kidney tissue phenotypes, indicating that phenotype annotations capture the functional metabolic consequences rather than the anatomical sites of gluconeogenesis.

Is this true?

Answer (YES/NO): NO